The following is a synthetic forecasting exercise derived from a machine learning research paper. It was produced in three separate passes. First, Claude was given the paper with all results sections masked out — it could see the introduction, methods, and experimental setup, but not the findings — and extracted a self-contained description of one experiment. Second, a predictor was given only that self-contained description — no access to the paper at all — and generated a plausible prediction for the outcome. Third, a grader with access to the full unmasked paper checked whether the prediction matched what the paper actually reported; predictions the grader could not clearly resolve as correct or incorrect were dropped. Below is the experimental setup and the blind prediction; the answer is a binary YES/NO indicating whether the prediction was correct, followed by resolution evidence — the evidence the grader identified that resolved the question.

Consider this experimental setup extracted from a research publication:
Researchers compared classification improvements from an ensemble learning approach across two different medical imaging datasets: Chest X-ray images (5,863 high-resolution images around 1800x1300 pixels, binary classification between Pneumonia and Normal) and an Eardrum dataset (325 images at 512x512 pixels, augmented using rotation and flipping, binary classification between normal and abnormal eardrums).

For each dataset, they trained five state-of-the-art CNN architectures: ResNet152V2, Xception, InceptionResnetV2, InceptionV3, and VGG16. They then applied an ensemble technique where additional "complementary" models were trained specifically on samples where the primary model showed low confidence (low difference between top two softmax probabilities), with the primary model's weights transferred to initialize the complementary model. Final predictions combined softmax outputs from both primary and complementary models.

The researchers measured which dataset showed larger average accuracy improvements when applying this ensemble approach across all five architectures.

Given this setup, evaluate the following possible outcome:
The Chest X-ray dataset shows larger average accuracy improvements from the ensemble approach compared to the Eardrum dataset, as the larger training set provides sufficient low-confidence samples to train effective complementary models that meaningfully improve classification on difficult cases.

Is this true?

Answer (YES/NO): YES